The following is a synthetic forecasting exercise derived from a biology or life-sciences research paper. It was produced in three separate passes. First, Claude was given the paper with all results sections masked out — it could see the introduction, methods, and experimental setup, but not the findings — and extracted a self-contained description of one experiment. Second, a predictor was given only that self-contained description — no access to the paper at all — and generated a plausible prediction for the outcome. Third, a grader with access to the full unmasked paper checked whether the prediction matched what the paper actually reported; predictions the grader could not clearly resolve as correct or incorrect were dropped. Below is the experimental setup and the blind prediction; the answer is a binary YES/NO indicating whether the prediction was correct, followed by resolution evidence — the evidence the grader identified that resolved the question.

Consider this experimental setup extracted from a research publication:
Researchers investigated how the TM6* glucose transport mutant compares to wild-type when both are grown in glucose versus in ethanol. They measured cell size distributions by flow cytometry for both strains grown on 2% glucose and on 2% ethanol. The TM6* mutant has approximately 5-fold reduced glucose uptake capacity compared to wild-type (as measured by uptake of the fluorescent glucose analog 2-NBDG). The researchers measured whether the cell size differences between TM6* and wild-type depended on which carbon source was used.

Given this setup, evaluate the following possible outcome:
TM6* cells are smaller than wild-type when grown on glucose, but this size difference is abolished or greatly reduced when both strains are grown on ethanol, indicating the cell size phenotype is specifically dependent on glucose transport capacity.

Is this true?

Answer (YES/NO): YES